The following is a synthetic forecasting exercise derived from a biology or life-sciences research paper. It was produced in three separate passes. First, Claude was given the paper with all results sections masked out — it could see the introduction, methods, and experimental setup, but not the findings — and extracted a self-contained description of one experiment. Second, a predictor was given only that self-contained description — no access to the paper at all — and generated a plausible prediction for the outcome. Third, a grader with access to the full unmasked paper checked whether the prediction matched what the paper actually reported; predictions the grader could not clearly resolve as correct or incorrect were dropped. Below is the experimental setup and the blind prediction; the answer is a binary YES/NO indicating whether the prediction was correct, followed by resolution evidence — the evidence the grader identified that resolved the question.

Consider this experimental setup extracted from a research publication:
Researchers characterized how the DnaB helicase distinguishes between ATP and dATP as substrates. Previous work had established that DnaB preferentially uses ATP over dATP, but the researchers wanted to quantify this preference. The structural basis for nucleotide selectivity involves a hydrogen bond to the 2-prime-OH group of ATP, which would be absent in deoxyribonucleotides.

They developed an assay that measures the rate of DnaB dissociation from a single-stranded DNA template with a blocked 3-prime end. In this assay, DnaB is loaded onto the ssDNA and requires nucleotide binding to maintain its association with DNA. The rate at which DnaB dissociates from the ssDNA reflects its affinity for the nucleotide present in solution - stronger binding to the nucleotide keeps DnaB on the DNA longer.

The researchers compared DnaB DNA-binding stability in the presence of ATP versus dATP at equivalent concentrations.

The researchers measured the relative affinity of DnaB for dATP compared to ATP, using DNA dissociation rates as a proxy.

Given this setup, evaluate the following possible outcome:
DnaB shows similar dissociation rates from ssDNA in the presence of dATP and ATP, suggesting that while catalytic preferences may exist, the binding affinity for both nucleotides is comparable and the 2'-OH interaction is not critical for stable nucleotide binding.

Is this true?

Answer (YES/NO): NO